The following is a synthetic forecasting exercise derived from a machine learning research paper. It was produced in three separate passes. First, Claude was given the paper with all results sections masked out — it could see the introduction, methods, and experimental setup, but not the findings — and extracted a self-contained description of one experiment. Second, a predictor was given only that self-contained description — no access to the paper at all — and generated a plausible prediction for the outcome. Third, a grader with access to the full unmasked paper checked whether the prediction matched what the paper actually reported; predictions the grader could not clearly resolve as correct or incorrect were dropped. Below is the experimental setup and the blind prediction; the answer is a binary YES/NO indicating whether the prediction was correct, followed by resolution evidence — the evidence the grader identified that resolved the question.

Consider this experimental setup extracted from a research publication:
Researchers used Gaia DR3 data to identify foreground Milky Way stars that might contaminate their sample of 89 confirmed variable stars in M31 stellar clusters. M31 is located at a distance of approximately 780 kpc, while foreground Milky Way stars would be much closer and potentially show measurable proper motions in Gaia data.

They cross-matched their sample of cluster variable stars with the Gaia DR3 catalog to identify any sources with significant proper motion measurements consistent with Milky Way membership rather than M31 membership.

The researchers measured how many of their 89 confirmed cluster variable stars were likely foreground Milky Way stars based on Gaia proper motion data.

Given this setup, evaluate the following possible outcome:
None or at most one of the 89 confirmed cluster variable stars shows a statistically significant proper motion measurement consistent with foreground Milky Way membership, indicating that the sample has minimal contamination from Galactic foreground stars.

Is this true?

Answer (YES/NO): NO